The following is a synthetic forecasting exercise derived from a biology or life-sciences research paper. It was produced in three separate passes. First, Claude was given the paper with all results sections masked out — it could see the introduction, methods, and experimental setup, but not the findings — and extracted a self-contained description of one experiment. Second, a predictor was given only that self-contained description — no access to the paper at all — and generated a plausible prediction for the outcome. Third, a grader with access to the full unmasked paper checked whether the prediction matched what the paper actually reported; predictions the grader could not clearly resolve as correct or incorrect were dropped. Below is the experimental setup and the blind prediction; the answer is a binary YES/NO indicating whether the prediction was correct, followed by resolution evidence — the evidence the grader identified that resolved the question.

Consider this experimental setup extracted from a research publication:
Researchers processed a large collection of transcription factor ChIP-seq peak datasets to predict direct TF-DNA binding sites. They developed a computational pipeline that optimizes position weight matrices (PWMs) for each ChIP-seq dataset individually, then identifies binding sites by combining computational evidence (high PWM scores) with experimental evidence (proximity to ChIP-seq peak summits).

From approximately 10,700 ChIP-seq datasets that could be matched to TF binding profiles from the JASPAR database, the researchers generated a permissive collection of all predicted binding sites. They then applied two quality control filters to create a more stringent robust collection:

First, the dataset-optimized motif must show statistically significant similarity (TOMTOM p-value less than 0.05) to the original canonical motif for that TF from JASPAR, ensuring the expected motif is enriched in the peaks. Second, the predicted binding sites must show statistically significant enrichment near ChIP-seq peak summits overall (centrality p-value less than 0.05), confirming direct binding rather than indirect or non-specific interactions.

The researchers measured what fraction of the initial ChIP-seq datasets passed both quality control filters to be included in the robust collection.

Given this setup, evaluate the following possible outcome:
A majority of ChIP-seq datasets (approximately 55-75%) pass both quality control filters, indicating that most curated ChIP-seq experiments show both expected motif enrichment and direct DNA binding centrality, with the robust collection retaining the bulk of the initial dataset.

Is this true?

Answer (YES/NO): YES